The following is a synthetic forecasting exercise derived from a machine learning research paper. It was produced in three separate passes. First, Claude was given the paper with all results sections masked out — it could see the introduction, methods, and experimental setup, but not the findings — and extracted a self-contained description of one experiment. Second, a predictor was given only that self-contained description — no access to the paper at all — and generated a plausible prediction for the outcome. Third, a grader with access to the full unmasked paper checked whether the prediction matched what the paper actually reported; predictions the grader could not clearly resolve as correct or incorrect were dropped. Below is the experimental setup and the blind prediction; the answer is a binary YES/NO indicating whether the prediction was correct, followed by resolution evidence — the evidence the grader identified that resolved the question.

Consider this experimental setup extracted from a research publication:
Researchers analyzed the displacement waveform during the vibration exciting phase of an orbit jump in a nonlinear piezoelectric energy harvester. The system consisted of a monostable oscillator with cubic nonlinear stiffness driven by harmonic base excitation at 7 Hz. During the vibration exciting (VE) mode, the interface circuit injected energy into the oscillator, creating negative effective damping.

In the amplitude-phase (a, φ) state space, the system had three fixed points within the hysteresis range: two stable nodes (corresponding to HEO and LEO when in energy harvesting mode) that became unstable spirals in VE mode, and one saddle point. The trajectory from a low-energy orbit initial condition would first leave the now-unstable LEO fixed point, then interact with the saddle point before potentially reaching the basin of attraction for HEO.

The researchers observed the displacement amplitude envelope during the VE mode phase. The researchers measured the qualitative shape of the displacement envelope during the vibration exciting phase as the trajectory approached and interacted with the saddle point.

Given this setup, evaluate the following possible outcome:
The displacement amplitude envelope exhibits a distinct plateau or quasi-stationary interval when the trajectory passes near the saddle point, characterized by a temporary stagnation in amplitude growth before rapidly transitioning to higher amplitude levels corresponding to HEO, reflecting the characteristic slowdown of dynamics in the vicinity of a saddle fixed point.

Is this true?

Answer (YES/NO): NO